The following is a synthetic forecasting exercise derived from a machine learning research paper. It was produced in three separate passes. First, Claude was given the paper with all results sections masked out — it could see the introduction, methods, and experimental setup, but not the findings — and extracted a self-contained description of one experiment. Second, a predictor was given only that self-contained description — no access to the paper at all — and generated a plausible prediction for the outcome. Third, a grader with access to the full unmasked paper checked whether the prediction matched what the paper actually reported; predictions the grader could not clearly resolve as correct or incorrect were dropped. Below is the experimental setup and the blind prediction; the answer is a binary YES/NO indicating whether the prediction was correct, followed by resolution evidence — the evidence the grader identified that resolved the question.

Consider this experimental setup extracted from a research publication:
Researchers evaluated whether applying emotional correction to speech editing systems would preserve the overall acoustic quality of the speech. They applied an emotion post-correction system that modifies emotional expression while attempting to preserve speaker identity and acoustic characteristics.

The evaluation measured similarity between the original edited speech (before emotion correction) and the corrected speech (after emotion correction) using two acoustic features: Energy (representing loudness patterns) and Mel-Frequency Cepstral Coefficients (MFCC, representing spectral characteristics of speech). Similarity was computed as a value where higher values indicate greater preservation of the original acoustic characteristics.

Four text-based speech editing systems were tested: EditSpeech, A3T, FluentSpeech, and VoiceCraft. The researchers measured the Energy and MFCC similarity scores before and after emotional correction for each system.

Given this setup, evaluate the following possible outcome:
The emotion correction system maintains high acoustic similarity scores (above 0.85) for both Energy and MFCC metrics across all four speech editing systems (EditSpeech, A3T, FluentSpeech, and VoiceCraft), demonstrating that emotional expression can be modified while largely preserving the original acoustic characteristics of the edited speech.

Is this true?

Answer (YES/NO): YES